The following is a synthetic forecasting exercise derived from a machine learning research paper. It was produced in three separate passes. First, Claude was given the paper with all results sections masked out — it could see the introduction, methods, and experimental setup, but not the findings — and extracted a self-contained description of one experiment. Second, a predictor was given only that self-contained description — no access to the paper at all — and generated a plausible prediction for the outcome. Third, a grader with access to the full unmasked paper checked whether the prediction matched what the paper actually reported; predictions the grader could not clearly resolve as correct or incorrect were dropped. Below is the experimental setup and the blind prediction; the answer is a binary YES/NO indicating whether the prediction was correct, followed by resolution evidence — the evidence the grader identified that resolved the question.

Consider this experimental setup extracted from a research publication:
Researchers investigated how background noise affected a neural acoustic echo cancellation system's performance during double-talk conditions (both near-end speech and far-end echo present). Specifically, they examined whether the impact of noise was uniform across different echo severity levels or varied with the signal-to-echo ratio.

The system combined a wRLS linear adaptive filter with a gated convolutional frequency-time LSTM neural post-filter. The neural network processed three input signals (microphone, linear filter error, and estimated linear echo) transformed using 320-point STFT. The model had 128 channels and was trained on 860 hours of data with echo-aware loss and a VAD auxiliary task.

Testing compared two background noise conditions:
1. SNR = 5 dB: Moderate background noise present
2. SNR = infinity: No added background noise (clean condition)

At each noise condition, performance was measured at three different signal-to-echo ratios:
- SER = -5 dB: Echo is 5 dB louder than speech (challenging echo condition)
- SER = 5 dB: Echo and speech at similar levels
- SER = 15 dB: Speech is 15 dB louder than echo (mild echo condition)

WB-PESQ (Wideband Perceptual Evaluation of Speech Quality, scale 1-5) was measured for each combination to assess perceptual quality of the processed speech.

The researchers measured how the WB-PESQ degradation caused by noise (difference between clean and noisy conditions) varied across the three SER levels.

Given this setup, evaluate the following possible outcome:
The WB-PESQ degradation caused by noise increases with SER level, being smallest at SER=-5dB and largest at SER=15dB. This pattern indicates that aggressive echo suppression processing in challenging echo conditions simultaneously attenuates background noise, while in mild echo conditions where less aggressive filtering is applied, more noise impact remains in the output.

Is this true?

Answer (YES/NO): YES